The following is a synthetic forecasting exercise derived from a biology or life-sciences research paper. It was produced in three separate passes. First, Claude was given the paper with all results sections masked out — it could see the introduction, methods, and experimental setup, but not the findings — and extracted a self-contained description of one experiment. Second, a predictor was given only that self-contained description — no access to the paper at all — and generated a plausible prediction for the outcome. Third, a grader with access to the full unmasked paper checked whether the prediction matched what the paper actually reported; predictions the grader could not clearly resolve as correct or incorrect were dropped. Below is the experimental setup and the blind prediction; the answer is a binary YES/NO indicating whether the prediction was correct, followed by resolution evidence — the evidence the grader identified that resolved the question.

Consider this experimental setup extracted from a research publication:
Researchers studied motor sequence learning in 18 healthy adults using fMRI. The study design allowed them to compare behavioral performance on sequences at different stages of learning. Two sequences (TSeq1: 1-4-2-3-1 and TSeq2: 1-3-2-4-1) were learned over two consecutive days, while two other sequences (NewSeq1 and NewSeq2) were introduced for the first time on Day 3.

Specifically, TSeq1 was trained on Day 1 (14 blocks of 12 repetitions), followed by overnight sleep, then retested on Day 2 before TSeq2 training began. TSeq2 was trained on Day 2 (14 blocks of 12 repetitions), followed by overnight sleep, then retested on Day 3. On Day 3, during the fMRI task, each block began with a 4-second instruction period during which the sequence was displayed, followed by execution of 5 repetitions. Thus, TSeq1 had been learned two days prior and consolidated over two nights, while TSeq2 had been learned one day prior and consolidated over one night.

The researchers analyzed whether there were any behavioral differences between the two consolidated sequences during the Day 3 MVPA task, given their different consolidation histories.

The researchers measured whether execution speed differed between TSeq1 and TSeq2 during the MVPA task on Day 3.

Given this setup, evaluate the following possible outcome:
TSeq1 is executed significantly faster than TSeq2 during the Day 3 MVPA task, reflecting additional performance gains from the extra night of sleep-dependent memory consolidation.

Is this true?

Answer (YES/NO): NO